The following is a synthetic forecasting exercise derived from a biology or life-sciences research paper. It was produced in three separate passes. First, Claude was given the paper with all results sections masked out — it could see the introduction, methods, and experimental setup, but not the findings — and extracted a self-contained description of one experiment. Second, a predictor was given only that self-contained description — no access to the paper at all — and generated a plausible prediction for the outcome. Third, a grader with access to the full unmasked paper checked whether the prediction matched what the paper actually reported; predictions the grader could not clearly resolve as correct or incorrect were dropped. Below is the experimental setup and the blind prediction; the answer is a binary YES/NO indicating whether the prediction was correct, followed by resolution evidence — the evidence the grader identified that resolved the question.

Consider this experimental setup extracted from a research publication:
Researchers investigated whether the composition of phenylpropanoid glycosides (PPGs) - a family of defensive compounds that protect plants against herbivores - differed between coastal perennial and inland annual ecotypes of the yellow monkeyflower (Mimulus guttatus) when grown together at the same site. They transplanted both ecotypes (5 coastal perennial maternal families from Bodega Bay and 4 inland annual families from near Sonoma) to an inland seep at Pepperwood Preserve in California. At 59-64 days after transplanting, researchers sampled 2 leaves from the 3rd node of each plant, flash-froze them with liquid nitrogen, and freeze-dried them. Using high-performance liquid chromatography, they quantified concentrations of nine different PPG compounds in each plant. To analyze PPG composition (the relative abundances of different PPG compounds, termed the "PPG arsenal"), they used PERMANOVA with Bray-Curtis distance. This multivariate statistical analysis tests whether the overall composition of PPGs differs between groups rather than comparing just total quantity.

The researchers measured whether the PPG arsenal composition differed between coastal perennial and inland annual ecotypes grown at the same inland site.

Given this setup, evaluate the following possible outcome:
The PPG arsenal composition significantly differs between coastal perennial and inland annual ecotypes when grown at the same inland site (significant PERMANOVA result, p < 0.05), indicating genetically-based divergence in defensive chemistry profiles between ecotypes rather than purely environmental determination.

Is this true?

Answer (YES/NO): YES